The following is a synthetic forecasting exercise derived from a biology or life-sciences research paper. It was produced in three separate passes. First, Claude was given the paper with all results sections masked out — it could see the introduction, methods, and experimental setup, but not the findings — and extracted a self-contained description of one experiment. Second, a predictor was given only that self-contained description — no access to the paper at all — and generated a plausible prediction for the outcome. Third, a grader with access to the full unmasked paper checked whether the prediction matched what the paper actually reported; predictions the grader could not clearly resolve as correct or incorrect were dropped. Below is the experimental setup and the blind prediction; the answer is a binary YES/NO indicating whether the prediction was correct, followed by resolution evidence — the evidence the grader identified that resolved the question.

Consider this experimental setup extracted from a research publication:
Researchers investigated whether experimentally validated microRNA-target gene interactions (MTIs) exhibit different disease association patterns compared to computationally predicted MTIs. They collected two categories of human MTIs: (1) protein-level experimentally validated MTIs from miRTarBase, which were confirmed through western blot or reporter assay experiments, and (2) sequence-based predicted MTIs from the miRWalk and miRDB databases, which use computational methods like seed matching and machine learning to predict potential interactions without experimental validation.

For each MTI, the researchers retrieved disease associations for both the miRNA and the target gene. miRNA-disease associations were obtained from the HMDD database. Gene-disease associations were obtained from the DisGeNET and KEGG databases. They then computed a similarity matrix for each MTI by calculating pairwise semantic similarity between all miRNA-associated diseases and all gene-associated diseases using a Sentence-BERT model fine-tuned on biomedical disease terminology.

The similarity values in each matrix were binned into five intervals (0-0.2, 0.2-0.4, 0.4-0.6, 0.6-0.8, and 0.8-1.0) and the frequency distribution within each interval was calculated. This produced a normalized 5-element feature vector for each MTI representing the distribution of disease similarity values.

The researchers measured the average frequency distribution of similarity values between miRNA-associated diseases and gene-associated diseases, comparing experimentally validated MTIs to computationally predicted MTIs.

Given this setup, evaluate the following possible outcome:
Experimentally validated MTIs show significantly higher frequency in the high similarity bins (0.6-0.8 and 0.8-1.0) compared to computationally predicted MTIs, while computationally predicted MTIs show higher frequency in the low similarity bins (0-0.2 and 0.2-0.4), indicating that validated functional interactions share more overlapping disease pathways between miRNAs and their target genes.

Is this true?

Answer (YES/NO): NO